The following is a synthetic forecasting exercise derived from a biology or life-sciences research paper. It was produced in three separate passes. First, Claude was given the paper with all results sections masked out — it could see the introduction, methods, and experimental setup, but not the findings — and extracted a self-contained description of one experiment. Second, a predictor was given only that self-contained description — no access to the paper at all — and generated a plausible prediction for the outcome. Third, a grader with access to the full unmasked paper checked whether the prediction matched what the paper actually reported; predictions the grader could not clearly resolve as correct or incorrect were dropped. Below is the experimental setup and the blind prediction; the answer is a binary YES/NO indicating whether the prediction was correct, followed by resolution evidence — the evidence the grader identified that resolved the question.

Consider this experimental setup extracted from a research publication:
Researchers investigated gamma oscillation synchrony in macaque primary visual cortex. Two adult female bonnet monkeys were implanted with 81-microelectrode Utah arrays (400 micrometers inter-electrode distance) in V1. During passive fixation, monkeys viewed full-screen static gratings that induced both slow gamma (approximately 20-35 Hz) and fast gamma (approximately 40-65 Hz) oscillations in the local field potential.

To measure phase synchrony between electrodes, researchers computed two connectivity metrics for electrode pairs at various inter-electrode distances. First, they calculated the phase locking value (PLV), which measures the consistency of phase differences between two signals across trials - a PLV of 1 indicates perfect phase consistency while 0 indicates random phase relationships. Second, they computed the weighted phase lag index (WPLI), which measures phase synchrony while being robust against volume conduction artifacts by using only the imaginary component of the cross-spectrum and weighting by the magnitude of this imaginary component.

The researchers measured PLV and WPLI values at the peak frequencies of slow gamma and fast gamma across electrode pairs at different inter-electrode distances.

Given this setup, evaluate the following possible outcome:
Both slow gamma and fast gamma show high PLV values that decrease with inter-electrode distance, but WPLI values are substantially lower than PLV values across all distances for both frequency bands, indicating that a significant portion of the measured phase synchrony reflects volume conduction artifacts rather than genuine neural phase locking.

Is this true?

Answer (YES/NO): NO